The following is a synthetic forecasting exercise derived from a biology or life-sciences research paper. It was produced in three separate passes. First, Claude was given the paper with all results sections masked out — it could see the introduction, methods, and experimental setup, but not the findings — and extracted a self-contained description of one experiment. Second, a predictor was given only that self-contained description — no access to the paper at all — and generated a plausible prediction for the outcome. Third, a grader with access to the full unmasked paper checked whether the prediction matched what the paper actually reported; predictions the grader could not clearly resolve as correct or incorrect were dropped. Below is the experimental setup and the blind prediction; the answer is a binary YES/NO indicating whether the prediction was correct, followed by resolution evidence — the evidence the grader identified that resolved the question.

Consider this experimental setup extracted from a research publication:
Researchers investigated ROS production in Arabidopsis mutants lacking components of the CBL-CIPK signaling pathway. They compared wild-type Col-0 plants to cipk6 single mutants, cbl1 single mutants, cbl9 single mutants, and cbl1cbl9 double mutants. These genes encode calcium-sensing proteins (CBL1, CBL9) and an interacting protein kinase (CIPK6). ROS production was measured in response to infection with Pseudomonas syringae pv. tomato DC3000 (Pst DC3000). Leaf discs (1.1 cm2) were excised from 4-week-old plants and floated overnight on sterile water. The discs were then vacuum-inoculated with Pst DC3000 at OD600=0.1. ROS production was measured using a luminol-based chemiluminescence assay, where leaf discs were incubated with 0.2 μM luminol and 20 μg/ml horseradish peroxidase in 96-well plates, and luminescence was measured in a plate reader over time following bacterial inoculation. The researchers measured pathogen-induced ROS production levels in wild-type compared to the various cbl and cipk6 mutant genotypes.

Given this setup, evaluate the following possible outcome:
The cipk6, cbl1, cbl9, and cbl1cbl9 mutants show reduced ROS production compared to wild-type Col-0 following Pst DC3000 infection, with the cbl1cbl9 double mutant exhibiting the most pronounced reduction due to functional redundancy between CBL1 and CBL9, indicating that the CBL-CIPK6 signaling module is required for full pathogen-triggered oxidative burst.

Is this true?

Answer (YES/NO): NO